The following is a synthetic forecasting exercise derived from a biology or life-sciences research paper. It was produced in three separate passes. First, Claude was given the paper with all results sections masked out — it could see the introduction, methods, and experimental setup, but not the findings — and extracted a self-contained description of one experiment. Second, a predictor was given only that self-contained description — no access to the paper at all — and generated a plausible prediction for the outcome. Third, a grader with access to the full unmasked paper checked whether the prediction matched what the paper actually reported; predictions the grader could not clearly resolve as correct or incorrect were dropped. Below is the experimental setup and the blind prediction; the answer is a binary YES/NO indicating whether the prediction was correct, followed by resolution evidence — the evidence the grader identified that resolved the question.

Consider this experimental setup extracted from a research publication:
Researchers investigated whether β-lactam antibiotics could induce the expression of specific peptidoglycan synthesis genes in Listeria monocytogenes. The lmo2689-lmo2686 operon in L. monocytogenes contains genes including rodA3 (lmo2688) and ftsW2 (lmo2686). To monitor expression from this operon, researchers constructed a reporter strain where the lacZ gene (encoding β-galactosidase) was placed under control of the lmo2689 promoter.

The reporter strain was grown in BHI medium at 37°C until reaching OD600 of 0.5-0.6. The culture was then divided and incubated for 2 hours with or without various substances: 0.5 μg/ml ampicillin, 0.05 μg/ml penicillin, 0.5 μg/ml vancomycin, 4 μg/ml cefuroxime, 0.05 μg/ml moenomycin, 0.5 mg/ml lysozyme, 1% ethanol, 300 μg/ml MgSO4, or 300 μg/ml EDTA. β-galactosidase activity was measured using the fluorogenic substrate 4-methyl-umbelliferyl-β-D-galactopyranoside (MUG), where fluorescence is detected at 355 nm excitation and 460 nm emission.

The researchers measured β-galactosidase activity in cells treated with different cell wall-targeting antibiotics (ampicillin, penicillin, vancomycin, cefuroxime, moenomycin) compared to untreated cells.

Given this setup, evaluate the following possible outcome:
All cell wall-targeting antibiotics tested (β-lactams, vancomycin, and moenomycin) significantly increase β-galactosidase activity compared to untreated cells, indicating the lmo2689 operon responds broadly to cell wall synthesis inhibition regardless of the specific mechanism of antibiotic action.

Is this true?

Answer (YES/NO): NO